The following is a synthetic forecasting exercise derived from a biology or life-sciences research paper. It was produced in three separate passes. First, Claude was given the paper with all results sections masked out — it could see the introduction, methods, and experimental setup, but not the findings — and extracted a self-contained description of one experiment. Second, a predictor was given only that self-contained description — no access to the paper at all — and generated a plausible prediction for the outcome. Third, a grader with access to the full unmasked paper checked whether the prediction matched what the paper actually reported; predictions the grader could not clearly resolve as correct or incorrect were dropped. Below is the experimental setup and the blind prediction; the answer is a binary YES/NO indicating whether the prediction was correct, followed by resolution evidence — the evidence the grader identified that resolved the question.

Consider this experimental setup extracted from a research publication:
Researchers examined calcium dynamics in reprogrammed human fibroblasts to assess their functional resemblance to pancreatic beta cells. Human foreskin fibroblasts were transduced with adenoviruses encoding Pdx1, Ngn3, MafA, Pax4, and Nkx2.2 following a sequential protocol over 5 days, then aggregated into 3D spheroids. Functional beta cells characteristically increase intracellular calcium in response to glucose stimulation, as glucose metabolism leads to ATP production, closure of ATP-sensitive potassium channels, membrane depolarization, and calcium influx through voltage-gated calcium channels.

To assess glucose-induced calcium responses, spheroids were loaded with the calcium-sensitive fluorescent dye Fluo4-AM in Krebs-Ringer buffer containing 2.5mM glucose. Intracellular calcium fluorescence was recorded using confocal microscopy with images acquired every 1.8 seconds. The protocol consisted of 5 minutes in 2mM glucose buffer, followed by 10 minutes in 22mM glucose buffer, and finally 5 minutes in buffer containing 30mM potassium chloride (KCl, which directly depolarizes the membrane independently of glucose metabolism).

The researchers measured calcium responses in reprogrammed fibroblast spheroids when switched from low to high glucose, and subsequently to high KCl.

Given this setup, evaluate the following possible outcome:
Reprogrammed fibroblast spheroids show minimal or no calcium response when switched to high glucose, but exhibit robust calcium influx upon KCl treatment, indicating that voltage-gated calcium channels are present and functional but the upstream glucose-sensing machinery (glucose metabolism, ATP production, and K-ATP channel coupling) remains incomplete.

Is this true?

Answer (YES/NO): NO